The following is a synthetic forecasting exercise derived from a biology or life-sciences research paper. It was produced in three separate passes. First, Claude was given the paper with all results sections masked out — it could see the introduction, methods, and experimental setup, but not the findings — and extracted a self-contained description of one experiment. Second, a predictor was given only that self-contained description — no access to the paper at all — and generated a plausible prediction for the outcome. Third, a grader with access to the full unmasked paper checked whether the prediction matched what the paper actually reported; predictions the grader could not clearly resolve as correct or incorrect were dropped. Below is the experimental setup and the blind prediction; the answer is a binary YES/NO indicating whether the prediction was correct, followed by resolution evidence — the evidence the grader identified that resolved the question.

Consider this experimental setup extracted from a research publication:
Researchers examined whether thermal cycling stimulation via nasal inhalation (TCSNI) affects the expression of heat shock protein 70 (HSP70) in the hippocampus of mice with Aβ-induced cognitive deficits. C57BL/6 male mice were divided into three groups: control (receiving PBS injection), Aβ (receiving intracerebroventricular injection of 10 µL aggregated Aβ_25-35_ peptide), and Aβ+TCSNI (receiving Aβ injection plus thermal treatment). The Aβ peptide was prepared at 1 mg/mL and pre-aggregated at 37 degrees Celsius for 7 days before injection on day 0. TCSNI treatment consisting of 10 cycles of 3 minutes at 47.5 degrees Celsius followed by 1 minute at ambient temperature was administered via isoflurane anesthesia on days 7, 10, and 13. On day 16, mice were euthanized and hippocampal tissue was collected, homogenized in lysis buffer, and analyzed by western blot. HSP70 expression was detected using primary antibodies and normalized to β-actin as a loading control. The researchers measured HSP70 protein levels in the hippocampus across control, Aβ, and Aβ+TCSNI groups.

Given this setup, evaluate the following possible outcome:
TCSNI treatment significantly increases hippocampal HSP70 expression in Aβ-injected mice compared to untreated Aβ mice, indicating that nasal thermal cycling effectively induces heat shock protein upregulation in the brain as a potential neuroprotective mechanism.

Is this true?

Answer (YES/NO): YES